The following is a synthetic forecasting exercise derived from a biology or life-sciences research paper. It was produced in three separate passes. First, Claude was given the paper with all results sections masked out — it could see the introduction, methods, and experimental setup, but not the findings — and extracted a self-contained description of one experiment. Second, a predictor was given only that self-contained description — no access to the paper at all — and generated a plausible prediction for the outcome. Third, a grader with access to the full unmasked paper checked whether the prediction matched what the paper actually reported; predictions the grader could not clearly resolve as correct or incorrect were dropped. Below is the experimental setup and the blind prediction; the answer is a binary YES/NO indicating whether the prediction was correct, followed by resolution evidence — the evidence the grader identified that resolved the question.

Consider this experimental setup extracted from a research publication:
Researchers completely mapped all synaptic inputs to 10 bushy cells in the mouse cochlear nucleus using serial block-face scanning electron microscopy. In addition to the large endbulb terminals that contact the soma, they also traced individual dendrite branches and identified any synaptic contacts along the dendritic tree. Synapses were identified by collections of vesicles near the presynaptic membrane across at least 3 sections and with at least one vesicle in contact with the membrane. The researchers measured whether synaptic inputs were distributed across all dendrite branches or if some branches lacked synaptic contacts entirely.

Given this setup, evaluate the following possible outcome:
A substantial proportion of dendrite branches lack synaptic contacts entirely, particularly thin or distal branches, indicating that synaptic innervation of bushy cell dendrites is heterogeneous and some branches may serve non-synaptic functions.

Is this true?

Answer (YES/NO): YES